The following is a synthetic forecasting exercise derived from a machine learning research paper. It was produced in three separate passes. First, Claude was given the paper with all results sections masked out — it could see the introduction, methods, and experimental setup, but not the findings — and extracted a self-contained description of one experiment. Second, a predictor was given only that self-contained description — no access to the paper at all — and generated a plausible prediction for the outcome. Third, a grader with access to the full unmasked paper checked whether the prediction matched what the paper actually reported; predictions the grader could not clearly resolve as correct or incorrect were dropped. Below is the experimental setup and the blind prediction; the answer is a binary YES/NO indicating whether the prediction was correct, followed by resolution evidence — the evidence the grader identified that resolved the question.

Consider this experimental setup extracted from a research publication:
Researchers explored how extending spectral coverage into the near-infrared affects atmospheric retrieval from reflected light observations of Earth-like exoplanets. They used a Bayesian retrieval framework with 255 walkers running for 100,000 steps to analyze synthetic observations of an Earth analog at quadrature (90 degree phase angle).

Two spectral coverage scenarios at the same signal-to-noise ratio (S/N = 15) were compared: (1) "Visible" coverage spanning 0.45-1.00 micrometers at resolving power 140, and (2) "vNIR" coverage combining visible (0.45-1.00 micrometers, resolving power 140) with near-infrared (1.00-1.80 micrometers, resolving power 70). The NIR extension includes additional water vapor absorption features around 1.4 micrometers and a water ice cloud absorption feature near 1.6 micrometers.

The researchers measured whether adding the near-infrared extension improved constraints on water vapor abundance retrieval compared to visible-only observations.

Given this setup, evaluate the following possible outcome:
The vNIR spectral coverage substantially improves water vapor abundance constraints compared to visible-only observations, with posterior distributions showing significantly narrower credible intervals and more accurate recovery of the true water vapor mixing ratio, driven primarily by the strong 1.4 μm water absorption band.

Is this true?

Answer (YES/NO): NO